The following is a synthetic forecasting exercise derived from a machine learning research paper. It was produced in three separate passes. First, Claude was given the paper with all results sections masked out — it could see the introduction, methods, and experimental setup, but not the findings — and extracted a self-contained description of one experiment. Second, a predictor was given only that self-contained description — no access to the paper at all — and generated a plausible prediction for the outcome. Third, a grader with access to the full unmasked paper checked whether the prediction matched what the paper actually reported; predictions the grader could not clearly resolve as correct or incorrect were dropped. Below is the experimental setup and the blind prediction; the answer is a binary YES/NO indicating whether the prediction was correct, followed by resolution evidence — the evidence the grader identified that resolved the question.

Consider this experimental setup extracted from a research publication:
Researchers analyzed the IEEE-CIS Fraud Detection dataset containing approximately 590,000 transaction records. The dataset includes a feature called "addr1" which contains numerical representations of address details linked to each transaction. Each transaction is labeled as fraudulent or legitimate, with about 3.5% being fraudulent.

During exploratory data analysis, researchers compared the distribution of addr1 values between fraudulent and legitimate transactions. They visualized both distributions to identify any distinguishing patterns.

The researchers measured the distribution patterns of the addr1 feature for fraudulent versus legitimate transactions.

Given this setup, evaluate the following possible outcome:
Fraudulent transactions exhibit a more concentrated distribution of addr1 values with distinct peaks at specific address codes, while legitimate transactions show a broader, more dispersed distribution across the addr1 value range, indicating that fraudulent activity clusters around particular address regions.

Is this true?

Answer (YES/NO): NO